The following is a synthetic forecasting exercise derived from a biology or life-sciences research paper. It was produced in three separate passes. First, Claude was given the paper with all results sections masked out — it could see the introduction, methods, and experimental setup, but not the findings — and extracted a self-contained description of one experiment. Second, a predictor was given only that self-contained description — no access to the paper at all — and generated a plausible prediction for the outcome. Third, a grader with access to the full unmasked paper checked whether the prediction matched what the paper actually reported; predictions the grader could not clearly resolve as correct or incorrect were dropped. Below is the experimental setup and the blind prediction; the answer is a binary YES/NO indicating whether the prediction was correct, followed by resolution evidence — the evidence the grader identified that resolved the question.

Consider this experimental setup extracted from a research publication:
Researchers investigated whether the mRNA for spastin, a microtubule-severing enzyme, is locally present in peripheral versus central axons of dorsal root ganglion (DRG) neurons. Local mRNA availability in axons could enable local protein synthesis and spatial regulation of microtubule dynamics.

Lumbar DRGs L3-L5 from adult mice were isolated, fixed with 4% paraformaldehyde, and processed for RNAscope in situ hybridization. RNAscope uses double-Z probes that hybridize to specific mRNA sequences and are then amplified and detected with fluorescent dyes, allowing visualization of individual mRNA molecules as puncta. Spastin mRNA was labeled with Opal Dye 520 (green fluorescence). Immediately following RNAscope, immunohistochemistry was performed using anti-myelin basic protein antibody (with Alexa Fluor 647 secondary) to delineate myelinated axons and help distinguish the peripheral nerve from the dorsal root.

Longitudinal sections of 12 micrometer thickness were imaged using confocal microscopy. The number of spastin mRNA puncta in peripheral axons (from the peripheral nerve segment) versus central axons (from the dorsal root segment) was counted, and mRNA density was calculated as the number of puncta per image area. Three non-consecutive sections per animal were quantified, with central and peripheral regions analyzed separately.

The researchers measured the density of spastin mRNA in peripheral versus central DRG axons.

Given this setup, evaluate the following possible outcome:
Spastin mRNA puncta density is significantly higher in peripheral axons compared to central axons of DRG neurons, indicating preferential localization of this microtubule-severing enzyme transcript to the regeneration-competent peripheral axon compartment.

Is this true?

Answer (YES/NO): NO